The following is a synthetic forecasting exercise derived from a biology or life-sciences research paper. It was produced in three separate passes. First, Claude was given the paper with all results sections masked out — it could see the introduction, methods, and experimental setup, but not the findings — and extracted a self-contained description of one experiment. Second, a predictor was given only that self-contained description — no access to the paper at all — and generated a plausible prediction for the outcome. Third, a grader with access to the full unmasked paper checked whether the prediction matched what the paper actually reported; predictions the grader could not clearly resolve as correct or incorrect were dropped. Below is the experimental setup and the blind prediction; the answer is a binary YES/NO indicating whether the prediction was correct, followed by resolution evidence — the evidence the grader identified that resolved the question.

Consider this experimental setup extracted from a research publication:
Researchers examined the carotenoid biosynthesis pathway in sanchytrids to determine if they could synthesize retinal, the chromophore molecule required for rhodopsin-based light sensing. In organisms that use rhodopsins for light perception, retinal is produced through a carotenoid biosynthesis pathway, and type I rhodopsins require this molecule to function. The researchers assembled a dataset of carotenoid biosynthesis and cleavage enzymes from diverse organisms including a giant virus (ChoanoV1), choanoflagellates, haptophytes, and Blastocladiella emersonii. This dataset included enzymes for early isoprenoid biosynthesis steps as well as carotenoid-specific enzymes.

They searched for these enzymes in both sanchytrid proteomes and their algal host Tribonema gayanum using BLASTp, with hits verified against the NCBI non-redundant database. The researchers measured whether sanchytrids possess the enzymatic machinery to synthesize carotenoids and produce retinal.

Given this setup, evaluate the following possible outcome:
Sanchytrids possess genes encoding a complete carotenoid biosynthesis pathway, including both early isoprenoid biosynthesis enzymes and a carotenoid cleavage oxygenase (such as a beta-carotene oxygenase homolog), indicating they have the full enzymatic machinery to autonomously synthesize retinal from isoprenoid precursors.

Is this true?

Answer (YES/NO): NO